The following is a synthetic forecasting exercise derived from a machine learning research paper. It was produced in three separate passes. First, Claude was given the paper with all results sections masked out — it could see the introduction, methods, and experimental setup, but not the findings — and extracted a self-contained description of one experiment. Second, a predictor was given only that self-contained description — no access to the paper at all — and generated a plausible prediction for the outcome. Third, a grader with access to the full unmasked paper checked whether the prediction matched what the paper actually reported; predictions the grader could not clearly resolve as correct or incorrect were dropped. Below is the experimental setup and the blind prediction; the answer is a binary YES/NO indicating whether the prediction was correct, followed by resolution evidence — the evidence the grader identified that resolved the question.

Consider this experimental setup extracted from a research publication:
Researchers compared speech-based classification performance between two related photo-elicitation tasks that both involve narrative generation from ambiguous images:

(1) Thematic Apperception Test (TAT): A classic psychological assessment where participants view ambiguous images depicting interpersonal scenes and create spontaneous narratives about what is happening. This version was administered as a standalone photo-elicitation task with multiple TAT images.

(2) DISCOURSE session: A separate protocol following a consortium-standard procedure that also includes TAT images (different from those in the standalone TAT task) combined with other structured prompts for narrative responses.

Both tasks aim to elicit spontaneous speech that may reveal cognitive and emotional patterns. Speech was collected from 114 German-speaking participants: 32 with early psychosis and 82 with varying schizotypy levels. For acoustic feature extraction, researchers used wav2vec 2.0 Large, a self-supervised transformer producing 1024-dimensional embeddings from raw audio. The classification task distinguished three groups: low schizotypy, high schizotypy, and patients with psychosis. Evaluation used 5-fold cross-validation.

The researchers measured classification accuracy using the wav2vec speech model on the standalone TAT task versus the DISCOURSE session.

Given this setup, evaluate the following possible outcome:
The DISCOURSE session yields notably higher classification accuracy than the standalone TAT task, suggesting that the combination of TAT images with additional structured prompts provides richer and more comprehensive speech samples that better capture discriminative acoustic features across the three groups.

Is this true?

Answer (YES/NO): NO